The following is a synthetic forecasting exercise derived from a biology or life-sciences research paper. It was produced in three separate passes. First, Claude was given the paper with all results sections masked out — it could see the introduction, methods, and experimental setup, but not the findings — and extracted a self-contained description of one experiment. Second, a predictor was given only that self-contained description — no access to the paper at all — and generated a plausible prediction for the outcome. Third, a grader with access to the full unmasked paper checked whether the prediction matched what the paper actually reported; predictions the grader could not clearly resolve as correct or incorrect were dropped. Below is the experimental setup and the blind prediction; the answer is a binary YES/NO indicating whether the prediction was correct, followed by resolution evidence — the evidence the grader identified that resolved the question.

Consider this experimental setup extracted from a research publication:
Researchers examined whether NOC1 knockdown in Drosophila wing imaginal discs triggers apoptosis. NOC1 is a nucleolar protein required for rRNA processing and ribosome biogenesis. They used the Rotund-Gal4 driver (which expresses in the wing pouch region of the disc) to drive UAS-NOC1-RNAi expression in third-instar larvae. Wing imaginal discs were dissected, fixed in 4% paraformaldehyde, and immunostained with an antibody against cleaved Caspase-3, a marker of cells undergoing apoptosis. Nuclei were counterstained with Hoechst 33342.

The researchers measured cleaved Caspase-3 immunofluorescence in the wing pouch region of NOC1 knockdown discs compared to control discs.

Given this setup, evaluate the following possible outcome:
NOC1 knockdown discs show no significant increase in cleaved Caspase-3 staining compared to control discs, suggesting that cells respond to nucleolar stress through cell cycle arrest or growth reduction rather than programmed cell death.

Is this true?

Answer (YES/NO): NO